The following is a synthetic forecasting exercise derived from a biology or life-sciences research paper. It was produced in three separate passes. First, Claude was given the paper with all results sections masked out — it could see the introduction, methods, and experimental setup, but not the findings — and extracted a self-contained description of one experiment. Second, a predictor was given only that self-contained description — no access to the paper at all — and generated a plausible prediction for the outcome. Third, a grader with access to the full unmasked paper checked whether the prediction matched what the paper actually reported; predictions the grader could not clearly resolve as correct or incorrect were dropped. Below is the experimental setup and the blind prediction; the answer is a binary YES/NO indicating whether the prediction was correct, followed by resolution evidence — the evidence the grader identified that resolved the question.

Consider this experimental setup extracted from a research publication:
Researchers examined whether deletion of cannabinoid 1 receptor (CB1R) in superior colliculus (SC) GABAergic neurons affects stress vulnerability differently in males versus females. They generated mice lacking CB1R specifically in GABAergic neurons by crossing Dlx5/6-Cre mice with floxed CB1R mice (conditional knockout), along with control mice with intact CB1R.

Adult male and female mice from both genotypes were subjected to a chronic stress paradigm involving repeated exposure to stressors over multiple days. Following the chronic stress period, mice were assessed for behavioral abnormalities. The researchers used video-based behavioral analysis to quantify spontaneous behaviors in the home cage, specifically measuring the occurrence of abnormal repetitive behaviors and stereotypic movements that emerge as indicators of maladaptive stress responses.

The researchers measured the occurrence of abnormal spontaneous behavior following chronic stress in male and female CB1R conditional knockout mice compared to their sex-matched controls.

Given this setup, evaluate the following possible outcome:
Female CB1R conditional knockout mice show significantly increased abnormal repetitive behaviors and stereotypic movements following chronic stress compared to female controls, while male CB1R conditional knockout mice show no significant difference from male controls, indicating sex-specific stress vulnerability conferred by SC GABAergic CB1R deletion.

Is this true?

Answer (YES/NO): YES